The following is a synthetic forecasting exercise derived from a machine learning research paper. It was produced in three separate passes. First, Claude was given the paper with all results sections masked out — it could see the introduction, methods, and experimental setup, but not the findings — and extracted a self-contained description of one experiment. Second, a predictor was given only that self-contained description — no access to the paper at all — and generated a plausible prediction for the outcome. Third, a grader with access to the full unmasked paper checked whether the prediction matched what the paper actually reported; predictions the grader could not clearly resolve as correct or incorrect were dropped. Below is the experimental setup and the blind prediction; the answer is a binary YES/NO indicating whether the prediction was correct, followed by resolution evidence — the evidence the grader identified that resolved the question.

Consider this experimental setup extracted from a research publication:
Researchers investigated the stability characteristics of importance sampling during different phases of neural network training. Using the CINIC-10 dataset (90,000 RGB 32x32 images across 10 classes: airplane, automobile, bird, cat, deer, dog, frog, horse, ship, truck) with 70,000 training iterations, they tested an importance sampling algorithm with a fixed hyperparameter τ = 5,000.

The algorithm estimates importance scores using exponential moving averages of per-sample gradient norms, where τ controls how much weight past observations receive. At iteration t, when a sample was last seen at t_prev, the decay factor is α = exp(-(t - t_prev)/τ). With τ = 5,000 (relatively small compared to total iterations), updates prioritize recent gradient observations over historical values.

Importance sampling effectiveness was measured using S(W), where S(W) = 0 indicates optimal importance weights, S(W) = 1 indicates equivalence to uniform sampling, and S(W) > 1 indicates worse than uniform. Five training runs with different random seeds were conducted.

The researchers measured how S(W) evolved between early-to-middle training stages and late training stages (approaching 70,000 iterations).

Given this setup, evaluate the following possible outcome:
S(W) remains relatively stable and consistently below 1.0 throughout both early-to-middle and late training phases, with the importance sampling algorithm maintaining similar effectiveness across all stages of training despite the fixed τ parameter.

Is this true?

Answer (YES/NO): NO